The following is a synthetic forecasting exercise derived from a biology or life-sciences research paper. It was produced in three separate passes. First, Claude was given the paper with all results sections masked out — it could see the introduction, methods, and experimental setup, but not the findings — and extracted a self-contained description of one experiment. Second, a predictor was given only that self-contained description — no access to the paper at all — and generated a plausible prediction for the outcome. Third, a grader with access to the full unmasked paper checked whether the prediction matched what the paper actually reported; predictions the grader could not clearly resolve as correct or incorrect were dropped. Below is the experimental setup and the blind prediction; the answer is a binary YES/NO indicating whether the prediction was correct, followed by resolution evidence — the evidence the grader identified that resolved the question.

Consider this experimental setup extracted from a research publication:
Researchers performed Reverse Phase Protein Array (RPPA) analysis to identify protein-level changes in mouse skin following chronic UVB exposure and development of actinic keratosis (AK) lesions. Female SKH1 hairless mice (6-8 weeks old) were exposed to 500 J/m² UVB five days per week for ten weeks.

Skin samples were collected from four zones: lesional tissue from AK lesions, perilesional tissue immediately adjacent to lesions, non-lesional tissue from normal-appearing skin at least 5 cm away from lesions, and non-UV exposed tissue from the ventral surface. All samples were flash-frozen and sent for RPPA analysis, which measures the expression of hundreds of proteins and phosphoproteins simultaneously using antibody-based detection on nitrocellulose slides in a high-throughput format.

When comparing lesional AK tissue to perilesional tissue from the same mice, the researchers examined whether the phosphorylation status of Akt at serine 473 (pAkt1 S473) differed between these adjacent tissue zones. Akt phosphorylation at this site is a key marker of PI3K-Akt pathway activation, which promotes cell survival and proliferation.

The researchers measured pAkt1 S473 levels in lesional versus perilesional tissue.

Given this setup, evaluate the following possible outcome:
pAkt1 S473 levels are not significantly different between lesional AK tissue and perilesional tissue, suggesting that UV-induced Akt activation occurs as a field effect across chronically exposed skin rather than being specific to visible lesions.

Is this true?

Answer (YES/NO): NO